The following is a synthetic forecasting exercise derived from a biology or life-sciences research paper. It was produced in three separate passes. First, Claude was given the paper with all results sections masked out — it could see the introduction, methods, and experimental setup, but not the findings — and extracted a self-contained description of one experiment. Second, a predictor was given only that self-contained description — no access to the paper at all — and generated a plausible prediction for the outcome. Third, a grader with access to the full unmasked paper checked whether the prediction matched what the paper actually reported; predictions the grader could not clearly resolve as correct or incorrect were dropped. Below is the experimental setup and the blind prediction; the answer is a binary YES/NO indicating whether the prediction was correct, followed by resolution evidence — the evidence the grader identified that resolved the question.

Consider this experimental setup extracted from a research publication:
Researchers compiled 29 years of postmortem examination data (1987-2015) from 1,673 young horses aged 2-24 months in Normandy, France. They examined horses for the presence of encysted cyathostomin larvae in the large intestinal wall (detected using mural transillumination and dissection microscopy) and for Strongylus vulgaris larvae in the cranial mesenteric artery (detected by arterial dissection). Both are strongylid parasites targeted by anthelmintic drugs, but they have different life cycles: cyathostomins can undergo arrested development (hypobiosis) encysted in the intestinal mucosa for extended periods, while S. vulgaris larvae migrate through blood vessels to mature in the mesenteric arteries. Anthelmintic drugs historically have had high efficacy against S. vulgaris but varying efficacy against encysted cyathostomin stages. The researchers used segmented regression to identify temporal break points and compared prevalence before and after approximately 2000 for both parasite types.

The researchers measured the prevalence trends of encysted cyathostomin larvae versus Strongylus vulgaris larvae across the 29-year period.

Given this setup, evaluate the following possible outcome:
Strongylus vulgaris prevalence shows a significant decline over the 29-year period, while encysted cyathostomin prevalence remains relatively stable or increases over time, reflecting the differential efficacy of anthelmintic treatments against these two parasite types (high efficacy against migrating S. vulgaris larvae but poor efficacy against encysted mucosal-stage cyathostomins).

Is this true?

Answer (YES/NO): YES